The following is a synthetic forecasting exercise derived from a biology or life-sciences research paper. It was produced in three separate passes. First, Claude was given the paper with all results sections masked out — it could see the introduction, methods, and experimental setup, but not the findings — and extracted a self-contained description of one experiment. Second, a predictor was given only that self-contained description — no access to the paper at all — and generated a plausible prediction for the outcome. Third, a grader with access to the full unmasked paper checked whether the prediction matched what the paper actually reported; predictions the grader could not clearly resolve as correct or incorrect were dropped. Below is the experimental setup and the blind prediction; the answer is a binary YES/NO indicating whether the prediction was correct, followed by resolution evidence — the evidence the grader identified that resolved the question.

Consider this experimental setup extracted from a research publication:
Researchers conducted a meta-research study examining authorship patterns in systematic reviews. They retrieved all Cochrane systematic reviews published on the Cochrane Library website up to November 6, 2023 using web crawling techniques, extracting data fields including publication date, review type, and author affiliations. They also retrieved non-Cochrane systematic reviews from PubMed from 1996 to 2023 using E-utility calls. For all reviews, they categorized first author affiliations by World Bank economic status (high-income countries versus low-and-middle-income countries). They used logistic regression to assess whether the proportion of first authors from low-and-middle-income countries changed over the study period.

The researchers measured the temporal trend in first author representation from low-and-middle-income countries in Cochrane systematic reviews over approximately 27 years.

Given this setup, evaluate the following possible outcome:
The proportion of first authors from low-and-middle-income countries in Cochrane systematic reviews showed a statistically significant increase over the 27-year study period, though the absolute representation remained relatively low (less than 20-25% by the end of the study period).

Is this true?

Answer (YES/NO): NO